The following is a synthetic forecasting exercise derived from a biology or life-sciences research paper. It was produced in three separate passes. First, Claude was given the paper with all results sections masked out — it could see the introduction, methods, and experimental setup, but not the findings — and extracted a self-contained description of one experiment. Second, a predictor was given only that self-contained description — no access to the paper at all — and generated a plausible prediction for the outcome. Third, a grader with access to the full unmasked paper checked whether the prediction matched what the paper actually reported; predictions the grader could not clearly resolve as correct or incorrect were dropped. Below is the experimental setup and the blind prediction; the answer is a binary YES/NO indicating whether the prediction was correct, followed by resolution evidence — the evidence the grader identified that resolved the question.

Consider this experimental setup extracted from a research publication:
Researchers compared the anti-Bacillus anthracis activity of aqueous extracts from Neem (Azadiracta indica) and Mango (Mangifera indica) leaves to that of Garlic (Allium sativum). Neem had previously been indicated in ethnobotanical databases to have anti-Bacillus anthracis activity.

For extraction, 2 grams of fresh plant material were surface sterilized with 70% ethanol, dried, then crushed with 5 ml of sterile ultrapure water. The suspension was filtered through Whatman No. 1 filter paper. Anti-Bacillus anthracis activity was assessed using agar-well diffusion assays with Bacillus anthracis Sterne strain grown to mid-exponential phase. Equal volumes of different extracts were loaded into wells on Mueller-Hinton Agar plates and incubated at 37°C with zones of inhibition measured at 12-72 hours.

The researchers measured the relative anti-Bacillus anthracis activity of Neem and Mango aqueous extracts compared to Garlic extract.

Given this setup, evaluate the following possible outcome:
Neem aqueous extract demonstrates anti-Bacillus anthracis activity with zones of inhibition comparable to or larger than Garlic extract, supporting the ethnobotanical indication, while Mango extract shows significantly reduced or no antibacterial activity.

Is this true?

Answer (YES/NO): NO